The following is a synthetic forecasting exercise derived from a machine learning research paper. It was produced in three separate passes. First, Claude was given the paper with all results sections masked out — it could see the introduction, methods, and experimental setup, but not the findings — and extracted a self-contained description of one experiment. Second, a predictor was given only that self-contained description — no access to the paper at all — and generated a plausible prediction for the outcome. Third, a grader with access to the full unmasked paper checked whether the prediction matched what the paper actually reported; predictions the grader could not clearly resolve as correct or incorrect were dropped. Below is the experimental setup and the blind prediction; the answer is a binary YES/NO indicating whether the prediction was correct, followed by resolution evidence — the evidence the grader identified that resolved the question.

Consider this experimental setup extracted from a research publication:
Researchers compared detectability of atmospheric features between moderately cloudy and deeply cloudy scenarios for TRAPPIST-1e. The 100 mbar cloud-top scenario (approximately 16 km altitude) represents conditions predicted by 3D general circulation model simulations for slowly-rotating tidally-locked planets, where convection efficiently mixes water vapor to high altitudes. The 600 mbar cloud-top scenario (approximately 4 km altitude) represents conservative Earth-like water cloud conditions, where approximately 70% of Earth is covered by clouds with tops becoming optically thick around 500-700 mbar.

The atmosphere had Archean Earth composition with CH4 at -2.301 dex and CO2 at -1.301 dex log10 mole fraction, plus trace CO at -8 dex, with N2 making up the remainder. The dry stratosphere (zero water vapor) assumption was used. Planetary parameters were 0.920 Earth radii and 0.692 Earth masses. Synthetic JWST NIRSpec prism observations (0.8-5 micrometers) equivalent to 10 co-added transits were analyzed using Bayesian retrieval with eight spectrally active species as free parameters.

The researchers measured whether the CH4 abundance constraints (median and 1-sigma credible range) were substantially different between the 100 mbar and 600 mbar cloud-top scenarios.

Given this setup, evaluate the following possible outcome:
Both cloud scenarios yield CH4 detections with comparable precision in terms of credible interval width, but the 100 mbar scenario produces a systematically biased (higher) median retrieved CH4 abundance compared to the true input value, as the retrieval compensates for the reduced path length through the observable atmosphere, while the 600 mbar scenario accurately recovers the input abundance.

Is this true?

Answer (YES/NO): NO